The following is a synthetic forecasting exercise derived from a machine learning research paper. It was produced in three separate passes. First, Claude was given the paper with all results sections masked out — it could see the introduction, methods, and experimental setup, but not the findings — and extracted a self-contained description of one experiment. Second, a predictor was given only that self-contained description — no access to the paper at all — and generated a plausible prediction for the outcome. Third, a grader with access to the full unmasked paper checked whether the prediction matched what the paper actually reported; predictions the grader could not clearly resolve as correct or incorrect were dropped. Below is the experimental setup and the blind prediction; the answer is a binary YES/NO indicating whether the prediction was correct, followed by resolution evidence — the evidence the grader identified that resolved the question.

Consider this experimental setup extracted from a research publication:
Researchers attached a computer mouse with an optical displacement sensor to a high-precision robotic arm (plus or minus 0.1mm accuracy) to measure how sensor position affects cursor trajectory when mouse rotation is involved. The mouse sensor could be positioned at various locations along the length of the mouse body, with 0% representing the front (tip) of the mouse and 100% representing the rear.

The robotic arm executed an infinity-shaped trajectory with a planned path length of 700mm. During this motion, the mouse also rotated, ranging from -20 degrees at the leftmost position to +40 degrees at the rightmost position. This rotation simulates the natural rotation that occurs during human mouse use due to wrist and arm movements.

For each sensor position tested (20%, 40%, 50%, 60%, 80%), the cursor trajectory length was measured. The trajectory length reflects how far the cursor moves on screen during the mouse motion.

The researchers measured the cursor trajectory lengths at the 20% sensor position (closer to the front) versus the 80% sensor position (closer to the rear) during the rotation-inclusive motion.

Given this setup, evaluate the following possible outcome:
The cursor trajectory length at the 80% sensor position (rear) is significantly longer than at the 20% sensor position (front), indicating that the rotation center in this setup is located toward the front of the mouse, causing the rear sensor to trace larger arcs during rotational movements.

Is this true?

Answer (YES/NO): NO